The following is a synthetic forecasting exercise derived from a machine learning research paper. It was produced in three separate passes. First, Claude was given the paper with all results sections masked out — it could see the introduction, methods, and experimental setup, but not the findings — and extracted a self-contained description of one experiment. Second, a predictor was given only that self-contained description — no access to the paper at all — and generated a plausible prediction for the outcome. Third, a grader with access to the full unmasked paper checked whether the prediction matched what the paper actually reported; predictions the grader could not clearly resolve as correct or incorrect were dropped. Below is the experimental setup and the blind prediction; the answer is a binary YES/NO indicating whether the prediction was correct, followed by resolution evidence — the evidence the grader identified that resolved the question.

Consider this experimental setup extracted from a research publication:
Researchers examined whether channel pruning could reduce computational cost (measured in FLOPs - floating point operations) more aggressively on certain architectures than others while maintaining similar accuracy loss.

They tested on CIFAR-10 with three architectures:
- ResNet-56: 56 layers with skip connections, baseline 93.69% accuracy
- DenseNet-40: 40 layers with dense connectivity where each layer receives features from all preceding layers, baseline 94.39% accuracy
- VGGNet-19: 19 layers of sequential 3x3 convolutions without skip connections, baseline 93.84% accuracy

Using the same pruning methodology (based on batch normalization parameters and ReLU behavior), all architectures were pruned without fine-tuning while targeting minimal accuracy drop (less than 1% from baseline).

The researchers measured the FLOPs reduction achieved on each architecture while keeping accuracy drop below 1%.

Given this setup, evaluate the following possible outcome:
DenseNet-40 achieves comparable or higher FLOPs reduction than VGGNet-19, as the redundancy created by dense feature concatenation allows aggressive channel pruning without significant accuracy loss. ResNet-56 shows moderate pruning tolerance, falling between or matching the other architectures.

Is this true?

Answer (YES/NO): NO